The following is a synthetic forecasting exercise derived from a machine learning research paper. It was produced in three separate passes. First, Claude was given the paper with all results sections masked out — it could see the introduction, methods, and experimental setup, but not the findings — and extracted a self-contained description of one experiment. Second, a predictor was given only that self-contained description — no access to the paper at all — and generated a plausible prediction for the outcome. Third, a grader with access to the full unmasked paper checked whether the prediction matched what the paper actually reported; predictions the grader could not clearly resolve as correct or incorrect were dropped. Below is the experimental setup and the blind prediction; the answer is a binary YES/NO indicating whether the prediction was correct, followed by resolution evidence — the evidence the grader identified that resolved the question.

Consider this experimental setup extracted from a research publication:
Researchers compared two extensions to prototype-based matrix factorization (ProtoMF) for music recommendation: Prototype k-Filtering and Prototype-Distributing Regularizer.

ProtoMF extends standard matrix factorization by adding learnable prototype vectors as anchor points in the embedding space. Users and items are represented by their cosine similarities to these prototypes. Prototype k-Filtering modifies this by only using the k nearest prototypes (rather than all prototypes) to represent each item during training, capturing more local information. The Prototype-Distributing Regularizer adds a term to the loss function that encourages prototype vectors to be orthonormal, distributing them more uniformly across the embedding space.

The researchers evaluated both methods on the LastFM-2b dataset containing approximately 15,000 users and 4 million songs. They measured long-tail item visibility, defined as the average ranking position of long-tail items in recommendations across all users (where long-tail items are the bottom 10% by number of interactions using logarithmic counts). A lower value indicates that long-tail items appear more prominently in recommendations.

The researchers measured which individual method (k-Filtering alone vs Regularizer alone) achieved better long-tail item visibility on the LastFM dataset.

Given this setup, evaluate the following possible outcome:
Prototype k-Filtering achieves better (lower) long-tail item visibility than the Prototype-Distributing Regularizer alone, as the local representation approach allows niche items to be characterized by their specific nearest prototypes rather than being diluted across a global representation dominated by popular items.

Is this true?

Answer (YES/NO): NO